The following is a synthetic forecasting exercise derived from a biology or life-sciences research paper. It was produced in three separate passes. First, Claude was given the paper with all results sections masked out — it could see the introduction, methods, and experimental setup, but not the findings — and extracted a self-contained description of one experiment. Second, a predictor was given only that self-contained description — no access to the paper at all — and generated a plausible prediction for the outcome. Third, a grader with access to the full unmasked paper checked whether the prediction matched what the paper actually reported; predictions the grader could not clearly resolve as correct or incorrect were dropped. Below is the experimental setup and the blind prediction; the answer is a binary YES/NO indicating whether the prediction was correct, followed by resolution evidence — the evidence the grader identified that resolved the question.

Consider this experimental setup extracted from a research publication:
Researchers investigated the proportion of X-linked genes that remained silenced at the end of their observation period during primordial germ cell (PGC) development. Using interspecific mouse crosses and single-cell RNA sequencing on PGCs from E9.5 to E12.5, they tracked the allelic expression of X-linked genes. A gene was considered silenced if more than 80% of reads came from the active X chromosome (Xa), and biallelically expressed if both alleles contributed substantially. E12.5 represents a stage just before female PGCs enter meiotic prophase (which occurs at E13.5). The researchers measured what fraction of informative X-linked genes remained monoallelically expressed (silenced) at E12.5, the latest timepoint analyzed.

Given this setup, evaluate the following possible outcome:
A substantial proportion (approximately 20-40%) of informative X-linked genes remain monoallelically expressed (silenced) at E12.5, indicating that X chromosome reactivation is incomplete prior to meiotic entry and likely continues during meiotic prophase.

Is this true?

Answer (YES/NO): YES